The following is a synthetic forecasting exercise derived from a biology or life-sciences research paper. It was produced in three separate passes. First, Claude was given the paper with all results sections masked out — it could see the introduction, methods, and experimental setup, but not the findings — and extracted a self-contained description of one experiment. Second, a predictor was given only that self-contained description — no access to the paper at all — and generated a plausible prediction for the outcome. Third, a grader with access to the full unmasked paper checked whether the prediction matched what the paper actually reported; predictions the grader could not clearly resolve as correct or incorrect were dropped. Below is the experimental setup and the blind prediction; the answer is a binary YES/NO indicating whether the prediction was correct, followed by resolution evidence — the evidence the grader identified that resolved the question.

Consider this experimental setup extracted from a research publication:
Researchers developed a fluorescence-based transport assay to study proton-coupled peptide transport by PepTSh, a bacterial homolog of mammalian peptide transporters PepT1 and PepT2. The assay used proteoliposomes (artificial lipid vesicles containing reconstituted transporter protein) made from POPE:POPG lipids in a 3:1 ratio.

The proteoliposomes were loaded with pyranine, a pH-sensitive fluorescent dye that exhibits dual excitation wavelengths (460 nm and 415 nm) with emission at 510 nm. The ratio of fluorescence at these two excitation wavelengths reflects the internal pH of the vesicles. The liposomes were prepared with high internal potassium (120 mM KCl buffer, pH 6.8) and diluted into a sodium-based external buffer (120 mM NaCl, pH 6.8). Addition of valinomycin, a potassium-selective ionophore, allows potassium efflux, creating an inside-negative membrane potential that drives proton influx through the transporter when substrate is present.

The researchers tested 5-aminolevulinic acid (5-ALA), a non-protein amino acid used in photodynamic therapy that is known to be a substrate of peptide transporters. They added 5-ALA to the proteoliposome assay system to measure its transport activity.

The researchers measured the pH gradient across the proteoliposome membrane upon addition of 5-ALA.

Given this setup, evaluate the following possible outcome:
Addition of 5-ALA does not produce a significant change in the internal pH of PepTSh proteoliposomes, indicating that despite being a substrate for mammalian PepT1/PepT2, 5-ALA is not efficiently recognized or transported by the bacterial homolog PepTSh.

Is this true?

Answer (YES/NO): NO